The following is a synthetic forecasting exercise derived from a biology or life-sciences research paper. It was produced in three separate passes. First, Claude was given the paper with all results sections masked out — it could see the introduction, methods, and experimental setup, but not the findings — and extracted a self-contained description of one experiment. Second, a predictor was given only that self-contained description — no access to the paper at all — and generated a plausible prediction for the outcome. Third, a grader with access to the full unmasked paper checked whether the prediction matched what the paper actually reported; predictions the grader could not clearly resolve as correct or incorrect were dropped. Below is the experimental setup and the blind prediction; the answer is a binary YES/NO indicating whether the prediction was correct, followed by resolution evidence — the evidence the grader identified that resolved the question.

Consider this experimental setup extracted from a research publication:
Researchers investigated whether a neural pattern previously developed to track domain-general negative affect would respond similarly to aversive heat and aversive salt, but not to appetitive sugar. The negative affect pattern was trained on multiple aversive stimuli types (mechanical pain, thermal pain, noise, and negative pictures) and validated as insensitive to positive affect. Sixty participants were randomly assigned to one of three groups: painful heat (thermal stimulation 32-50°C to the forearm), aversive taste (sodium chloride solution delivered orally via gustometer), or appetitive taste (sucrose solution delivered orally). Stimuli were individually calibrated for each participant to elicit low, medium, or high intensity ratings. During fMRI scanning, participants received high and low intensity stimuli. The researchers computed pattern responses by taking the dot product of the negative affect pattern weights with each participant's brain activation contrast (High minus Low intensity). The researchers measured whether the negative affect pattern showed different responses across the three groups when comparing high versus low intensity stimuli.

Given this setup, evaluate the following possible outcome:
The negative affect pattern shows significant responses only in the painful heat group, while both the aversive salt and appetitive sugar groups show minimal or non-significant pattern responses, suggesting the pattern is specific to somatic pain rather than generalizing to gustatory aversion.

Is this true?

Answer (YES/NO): NO